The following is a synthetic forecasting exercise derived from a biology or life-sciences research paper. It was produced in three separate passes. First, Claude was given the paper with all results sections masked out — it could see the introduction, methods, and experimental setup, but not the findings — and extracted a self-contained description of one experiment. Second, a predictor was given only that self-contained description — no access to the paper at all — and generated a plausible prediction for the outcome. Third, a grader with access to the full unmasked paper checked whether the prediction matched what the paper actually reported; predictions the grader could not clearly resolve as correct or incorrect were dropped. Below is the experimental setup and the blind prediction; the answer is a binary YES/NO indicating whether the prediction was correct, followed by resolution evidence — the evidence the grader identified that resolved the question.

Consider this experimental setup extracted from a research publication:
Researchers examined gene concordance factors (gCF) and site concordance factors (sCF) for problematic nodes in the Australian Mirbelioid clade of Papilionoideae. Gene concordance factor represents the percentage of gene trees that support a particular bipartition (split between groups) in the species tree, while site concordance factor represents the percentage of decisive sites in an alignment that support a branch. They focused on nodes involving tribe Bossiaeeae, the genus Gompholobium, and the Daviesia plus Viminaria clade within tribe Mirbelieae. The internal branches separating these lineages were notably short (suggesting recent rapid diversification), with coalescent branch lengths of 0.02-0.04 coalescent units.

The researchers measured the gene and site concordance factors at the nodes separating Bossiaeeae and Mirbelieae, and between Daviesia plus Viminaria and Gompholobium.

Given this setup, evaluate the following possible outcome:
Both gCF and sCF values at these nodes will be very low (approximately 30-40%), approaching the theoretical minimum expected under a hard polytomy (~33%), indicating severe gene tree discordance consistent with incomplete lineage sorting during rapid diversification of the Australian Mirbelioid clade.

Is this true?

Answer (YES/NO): NO